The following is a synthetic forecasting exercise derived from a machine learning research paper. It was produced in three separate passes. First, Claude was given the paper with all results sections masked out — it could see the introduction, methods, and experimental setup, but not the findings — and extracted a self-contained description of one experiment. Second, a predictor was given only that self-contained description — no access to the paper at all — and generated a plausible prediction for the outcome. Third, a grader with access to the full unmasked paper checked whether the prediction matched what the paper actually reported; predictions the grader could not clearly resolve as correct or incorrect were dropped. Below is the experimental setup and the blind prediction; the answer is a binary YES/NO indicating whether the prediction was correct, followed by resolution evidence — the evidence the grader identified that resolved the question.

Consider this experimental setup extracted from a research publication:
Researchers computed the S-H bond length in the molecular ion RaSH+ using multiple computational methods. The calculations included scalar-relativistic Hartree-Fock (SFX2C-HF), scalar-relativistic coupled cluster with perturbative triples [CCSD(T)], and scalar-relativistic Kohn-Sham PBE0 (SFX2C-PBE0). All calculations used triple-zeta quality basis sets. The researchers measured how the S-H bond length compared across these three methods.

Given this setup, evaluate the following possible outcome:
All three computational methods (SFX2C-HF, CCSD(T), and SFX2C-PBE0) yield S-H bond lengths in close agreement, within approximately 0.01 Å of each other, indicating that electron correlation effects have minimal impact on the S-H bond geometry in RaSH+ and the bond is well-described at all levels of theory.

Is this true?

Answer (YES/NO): NO